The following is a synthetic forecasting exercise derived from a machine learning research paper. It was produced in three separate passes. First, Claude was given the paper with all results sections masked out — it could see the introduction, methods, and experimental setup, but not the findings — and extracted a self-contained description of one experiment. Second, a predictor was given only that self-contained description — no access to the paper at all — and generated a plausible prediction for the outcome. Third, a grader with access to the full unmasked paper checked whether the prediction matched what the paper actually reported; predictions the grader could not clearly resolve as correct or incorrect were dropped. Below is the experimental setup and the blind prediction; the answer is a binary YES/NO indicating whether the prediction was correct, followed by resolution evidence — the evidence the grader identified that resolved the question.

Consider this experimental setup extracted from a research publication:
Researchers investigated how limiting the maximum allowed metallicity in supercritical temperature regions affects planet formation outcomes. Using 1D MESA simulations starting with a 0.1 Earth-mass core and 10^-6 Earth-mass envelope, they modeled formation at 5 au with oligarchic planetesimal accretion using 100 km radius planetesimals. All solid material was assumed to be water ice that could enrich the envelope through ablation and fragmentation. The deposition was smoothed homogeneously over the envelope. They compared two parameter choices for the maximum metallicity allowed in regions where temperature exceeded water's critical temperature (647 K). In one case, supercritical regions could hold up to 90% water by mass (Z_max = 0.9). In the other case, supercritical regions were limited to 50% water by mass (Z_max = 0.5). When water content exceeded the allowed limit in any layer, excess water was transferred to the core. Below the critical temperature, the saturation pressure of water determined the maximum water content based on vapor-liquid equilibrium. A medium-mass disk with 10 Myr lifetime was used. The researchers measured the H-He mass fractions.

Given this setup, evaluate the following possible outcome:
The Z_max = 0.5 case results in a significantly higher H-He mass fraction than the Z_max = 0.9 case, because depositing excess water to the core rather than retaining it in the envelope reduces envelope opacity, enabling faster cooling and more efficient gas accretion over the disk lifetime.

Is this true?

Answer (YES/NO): NO